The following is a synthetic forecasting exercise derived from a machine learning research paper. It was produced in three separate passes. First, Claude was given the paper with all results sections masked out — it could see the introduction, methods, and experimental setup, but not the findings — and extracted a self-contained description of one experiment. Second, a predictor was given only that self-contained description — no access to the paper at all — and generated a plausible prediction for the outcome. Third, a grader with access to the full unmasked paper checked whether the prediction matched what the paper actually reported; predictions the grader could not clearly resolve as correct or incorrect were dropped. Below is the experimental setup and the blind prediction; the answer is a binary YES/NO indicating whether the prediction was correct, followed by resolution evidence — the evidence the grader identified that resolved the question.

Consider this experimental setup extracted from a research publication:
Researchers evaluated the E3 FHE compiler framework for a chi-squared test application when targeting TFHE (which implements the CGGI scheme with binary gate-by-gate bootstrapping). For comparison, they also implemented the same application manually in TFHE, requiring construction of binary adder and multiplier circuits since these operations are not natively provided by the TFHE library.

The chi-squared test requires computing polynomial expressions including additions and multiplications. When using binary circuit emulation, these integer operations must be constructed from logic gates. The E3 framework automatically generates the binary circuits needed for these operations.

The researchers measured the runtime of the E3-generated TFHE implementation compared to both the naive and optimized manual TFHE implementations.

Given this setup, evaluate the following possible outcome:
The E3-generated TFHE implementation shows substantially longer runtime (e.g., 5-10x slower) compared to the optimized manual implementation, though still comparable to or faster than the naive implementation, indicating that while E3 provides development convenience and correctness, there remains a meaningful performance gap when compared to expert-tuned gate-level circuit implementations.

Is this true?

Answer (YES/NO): NO